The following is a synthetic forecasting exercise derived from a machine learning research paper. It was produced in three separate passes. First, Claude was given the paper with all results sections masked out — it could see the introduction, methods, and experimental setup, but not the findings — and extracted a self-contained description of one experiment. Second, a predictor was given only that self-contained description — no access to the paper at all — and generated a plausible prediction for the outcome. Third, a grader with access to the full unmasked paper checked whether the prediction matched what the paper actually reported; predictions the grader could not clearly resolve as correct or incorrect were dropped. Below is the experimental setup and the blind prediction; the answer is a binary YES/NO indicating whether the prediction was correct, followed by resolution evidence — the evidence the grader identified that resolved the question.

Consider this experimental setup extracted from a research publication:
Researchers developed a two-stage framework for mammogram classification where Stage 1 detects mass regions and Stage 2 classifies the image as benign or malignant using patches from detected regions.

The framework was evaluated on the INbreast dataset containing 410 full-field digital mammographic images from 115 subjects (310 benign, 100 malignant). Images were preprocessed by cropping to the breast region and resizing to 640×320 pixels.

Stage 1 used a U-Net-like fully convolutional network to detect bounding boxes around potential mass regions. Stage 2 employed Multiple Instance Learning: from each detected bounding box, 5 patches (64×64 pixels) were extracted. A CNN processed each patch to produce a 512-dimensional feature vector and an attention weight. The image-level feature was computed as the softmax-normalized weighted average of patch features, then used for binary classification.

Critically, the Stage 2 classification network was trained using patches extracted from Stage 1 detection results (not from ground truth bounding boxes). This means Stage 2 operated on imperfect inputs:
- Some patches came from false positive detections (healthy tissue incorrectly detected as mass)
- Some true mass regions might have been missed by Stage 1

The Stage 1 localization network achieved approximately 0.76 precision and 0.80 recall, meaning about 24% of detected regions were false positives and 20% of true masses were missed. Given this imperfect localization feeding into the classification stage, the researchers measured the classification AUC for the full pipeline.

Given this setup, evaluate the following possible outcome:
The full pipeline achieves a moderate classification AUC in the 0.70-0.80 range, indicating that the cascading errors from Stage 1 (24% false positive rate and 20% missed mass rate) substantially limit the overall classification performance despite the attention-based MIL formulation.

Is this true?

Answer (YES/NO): NO